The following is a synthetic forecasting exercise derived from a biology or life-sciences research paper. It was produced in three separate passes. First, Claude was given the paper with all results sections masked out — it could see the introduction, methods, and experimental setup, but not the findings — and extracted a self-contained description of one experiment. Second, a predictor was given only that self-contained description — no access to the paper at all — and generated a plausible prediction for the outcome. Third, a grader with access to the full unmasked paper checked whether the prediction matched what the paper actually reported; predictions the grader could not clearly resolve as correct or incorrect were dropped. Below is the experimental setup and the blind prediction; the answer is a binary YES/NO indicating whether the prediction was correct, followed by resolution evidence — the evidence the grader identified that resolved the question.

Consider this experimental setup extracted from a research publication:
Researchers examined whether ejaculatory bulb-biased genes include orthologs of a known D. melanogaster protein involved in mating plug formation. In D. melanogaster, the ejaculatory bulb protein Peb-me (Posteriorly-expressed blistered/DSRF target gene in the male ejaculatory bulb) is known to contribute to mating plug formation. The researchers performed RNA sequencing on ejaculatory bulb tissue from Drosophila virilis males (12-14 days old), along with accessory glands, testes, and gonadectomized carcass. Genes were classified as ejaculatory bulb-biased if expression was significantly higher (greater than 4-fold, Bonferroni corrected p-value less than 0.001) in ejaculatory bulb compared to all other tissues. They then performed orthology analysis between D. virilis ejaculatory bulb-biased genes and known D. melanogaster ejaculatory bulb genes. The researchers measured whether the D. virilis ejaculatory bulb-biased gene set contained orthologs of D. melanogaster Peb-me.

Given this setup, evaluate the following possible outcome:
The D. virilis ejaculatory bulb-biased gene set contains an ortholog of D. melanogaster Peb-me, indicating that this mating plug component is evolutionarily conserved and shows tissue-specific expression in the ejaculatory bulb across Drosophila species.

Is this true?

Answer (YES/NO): YES